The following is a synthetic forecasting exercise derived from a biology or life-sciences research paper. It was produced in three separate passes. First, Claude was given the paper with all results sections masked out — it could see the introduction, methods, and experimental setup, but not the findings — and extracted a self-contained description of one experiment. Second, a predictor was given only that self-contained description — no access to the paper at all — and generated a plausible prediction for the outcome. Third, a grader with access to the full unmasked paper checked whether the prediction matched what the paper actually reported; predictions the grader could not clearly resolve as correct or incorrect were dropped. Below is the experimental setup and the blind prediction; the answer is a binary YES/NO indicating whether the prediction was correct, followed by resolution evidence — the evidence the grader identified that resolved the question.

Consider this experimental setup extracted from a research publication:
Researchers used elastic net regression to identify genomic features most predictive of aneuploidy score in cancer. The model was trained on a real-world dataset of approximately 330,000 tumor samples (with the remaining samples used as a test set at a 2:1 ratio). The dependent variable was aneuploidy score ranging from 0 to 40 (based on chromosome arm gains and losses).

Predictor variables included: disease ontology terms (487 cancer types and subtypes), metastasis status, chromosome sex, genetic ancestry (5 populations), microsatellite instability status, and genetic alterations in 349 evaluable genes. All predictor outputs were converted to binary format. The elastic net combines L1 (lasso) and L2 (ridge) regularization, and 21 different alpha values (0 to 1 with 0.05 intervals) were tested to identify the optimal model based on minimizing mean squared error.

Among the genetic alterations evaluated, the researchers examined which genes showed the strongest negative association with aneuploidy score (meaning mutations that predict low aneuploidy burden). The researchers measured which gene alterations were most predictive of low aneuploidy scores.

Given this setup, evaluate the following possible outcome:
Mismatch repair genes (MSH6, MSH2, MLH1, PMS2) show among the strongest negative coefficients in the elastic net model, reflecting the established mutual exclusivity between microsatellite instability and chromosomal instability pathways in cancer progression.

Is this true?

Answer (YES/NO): NO